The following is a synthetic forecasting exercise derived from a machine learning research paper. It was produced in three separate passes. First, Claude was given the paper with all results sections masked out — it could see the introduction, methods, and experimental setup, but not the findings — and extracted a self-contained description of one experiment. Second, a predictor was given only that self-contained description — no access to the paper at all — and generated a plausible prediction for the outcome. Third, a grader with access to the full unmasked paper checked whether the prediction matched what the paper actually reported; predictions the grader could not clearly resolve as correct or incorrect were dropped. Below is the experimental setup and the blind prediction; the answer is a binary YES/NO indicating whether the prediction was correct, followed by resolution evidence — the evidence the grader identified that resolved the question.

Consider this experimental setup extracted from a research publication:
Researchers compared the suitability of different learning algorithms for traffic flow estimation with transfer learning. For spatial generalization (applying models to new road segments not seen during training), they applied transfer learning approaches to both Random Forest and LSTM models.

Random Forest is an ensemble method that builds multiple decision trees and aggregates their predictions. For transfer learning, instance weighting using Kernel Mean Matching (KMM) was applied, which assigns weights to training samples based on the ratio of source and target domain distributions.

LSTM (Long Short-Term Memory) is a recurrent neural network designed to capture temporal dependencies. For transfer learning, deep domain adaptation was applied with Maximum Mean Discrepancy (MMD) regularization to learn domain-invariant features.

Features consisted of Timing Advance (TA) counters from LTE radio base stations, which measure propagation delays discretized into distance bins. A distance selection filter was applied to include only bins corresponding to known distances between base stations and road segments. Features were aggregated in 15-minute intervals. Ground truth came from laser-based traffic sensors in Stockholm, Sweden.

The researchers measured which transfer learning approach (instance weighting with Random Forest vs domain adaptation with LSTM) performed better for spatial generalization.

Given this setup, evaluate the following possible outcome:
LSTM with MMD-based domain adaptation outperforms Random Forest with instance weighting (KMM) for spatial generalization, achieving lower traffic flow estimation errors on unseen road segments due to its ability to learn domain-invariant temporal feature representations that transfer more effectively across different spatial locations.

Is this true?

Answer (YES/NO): NO